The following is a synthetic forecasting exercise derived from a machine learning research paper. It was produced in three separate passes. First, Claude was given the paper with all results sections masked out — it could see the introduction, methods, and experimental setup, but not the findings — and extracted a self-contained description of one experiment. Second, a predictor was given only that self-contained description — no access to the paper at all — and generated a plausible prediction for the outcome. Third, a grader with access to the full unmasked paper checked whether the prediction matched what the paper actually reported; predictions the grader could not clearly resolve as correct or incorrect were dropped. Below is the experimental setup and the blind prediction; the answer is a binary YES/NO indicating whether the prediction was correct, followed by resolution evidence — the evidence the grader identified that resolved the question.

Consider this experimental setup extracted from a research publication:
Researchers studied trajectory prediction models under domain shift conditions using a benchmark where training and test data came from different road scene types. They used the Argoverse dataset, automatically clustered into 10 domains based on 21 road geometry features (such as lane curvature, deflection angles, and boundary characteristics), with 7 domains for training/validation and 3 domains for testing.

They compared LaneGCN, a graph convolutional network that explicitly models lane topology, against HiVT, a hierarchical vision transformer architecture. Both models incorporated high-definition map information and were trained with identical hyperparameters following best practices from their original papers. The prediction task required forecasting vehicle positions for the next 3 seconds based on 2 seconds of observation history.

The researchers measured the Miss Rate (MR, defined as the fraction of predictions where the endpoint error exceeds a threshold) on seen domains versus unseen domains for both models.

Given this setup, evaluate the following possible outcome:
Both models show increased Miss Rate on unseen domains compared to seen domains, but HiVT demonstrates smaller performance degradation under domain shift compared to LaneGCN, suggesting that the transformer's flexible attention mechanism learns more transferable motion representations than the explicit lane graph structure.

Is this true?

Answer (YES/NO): NO